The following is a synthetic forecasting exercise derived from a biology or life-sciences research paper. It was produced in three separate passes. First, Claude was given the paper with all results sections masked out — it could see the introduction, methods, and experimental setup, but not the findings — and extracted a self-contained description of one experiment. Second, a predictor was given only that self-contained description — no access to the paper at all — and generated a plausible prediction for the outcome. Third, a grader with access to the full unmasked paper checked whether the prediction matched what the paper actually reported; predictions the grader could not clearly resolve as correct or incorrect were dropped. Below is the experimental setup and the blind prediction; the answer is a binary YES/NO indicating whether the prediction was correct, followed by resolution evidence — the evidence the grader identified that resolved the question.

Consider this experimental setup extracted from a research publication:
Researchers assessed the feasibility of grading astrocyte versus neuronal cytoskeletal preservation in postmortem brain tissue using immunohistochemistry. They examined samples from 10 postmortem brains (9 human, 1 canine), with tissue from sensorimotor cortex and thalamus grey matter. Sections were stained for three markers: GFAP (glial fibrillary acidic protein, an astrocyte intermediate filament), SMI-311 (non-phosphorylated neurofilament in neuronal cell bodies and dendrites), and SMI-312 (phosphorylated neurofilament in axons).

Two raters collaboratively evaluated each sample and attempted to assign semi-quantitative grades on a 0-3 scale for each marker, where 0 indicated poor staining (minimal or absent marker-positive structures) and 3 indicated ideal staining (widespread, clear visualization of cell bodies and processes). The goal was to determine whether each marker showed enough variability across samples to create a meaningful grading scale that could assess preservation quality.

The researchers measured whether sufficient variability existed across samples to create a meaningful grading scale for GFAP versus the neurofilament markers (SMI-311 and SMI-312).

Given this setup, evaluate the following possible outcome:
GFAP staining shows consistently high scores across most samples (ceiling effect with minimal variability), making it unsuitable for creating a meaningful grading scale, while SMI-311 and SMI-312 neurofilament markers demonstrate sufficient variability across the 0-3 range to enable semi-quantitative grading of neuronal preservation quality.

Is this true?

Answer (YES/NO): NO